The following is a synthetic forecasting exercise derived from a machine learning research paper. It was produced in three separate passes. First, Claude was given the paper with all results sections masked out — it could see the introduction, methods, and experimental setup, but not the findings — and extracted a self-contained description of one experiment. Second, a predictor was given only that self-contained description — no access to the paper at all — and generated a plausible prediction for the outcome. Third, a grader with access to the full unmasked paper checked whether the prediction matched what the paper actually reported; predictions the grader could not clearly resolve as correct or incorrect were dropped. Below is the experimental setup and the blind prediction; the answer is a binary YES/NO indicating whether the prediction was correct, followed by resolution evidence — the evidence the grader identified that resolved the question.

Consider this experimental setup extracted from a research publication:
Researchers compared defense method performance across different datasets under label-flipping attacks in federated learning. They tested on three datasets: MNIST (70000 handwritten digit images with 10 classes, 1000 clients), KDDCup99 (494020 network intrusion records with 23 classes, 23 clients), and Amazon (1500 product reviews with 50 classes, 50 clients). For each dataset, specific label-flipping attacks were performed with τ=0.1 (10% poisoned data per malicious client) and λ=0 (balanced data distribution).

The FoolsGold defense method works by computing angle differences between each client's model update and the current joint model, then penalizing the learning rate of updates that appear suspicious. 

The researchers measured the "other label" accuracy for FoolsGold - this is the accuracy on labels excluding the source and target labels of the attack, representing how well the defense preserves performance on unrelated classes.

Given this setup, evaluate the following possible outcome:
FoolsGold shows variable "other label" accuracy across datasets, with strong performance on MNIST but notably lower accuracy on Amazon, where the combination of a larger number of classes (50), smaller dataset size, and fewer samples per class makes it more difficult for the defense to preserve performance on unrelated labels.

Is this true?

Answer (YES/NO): NO